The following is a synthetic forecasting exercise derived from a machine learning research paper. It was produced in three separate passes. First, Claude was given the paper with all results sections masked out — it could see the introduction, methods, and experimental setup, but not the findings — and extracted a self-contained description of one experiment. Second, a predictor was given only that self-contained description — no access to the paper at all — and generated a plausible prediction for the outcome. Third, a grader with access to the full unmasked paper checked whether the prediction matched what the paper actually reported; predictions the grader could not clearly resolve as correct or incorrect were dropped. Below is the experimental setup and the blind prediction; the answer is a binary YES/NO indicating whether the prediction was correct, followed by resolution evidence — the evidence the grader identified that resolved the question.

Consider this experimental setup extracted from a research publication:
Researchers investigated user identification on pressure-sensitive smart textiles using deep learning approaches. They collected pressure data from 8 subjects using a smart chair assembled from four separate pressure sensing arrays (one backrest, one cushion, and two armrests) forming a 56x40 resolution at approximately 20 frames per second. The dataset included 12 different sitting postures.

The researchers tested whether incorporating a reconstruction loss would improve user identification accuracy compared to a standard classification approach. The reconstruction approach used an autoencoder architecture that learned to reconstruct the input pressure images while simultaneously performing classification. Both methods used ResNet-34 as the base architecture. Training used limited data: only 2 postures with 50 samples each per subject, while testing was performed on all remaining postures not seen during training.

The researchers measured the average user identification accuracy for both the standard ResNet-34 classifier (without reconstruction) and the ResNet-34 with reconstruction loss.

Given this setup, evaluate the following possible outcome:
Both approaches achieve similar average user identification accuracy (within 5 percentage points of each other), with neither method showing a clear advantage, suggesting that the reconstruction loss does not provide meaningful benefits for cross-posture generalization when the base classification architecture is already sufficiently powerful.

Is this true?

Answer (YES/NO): NO